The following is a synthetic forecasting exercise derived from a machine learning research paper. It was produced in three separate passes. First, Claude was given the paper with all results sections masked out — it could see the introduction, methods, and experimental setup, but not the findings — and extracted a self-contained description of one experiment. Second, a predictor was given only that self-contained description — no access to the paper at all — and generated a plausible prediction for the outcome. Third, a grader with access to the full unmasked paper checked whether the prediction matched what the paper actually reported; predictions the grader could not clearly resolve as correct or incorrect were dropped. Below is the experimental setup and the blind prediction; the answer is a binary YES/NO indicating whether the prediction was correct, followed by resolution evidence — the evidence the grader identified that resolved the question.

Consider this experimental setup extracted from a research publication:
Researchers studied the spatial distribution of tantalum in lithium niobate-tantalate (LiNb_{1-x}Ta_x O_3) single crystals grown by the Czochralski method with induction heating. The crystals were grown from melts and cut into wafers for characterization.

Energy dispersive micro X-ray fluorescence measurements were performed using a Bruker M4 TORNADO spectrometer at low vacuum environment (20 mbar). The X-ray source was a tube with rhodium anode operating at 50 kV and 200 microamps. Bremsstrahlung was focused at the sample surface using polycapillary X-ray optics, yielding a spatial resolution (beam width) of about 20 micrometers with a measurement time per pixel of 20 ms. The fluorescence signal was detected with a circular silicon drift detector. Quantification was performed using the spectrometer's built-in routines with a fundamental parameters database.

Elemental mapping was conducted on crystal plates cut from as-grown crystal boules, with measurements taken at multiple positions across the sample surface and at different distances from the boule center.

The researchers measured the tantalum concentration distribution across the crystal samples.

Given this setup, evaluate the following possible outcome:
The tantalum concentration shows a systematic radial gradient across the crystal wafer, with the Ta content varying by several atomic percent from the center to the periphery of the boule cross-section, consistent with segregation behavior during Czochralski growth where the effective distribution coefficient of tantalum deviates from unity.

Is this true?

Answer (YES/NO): YES